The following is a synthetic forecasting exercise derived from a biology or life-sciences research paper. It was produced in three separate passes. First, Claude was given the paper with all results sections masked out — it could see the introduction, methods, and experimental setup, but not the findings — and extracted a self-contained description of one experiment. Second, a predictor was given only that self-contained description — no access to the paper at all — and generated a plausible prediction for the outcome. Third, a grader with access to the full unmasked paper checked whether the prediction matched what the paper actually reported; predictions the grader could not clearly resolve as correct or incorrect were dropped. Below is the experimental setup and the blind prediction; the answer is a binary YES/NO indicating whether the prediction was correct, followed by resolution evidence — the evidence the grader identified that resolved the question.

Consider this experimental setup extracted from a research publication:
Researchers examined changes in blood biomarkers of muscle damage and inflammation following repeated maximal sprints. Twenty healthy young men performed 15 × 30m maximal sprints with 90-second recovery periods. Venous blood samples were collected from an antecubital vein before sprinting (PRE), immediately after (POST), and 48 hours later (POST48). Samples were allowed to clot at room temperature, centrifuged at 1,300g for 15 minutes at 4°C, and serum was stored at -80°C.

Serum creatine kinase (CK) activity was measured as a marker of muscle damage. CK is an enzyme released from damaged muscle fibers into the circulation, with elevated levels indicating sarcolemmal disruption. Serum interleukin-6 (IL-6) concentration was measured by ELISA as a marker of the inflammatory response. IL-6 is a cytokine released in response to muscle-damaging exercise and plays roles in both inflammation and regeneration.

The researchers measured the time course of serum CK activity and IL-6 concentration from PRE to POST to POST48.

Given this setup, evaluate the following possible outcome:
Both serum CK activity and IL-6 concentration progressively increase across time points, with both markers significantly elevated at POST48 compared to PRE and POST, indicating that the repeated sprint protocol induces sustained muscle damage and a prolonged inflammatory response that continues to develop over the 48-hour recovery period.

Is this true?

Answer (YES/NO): NO